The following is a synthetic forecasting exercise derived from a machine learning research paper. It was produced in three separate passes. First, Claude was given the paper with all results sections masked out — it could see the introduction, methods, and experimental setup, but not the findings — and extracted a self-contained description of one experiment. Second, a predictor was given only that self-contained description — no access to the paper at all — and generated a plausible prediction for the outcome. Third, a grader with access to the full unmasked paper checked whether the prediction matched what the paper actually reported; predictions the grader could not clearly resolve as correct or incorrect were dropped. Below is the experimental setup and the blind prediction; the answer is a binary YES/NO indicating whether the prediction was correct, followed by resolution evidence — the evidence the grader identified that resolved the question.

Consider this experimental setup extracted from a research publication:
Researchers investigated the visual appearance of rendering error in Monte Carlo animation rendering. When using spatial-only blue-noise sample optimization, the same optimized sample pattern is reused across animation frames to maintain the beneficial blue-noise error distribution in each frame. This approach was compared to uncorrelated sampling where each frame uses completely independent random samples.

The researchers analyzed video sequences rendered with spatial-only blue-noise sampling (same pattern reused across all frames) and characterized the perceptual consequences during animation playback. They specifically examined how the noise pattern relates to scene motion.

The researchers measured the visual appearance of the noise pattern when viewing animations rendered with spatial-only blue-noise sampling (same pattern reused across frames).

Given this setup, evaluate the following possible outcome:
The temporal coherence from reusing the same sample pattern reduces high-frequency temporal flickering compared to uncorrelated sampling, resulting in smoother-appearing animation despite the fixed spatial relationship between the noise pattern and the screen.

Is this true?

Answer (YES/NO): NO